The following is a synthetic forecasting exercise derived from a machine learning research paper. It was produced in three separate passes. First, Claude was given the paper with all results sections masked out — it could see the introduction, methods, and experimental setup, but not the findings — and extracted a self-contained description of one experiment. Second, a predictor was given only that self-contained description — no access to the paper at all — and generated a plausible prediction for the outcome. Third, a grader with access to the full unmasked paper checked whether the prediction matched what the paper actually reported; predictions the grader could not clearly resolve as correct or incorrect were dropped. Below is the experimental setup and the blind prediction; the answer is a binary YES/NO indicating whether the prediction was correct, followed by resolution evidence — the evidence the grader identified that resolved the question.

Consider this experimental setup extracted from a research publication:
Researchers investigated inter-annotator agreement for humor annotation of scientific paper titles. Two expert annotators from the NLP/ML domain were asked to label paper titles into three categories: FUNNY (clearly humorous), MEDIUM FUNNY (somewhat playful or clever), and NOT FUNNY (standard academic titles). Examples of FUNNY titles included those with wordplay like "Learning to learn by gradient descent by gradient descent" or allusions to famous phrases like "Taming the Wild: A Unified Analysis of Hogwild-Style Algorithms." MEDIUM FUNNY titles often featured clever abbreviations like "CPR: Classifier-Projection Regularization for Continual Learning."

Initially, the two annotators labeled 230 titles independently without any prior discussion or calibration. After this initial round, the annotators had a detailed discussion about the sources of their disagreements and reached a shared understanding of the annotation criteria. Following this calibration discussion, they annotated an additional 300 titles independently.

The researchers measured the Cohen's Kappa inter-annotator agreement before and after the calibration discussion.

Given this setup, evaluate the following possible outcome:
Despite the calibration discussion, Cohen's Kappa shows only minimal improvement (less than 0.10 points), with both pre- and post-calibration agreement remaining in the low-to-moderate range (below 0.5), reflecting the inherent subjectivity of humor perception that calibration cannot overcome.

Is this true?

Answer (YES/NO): NO